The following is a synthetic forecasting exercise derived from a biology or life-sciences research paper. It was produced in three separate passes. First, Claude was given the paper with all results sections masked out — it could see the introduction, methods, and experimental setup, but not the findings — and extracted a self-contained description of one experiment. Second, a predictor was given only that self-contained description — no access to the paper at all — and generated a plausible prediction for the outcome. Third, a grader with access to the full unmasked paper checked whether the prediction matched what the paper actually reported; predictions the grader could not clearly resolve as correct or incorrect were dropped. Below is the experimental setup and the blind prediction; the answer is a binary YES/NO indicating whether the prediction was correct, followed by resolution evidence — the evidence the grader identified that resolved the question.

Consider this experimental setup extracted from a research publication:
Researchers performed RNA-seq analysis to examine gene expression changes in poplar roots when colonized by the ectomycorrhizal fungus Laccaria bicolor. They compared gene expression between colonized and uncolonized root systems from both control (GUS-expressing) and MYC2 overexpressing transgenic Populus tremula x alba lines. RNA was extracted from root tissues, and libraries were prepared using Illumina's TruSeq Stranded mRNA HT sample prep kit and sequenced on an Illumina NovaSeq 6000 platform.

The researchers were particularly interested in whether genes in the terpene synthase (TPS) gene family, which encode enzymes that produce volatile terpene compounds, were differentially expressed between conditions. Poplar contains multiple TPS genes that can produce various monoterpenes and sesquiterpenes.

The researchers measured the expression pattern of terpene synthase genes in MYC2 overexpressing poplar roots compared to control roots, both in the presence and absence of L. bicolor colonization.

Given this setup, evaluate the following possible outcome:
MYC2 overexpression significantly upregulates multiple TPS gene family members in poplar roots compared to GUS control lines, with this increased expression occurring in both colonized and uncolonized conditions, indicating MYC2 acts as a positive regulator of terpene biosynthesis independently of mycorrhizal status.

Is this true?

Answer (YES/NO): YES